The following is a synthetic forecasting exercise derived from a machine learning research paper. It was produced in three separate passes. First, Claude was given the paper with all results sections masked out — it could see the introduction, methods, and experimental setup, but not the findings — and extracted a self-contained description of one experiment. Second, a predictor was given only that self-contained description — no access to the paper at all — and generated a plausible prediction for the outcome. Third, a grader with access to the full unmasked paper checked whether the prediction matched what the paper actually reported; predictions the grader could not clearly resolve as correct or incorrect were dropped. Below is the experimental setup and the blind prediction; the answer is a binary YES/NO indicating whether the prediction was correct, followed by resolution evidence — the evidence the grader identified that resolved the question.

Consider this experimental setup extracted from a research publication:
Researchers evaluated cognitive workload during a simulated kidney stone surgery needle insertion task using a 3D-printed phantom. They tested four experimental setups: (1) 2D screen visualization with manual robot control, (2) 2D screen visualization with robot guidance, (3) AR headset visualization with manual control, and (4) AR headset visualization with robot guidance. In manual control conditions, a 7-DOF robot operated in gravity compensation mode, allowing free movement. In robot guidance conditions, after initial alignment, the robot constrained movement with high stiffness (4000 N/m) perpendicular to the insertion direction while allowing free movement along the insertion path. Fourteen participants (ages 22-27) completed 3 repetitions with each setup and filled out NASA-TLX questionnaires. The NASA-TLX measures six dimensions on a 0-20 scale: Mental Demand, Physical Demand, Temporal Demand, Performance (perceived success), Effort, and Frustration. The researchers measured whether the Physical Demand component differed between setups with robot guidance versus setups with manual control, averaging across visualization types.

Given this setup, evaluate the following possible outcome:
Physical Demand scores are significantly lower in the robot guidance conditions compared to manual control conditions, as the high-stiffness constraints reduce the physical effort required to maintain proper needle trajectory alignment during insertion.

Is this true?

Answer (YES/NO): YES